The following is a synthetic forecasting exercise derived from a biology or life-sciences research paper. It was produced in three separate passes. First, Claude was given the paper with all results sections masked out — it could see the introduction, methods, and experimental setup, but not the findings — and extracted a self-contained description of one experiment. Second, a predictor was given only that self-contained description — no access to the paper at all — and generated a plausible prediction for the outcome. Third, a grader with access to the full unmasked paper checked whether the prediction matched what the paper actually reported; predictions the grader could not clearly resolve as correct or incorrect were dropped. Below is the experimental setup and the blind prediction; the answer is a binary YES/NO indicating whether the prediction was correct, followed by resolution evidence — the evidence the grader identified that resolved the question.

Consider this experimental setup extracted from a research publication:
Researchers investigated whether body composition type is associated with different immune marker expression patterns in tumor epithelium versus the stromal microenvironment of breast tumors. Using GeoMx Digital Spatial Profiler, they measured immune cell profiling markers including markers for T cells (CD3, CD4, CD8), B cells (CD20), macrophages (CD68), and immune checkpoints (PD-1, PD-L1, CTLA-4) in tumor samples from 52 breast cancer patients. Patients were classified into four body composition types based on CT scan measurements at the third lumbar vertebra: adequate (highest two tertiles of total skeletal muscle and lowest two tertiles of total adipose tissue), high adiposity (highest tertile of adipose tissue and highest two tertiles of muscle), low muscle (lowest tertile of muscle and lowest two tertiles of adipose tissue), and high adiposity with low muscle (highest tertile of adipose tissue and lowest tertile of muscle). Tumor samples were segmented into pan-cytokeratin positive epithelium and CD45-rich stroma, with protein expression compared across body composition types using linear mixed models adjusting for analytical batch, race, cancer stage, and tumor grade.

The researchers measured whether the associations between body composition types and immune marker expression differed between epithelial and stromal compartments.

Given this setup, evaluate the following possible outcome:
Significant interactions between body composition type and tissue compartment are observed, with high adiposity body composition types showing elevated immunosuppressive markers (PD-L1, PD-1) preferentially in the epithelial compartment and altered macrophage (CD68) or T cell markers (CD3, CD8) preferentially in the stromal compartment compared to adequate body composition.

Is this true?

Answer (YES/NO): NO